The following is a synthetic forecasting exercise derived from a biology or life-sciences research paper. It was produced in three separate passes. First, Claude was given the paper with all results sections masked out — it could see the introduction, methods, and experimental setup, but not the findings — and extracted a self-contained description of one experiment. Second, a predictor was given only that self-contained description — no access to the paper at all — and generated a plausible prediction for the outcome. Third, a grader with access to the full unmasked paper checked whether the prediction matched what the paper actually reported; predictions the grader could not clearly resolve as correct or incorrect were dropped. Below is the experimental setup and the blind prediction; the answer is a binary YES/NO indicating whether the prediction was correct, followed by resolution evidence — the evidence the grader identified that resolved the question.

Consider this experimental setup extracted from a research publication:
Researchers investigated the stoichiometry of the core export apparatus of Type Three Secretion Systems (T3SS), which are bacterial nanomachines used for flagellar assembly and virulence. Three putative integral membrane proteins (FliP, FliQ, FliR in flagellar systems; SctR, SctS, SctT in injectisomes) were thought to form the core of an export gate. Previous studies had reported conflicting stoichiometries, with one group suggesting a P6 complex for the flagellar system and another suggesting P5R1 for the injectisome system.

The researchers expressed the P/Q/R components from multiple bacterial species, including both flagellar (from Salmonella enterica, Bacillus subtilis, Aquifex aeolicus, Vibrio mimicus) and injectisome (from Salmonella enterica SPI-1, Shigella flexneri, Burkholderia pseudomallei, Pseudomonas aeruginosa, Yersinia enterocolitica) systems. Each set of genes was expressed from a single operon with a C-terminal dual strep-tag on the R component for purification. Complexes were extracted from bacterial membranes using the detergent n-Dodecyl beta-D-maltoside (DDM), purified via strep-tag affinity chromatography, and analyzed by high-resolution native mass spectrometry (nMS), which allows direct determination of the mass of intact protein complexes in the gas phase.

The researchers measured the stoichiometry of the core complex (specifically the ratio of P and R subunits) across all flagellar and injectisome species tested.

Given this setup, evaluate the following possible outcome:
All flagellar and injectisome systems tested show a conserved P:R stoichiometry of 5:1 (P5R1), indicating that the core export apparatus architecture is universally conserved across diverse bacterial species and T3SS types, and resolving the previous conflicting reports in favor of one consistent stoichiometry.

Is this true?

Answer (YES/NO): YES